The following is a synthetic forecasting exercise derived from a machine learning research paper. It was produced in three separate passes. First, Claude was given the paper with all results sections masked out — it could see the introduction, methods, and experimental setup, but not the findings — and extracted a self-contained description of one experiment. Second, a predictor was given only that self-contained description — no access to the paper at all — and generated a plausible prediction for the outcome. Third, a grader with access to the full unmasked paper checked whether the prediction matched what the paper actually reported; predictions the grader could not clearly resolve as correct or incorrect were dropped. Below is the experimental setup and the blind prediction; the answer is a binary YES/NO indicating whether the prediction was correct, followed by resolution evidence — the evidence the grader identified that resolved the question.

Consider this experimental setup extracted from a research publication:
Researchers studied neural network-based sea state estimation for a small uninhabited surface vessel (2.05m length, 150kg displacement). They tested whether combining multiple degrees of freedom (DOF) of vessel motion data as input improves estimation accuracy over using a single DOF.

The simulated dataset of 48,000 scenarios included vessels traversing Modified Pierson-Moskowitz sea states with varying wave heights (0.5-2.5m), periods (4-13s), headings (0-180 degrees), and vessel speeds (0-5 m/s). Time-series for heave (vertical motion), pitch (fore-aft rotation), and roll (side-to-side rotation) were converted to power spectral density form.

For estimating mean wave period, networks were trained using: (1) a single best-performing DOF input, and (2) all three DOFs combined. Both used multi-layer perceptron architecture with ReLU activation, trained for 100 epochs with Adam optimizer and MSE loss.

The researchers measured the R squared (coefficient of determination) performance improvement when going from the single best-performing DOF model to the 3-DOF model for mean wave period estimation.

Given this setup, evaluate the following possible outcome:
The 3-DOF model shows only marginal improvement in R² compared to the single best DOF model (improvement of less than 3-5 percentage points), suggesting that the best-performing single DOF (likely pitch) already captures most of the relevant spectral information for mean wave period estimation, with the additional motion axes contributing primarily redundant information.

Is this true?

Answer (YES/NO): NO